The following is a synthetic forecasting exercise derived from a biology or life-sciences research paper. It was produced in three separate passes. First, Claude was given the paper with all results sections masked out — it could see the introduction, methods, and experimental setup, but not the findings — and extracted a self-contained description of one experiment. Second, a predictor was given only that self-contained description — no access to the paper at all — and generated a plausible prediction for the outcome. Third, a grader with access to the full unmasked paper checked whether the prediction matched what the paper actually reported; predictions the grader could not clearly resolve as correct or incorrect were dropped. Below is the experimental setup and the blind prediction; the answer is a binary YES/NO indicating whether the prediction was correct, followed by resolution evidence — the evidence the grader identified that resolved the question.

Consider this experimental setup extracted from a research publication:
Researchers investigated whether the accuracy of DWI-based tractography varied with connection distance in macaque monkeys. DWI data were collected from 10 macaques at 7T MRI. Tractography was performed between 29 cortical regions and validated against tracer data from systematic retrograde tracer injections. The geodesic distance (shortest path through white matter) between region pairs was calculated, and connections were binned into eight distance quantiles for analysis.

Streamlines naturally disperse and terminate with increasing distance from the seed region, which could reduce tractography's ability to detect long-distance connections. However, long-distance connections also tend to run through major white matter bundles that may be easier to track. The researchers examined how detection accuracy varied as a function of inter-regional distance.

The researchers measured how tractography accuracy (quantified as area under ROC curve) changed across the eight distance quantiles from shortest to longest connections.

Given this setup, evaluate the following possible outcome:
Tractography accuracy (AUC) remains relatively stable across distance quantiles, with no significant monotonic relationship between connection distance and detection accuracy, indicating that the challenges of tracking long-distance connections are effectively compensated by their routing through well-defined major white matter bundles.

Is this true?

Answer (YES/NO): NO